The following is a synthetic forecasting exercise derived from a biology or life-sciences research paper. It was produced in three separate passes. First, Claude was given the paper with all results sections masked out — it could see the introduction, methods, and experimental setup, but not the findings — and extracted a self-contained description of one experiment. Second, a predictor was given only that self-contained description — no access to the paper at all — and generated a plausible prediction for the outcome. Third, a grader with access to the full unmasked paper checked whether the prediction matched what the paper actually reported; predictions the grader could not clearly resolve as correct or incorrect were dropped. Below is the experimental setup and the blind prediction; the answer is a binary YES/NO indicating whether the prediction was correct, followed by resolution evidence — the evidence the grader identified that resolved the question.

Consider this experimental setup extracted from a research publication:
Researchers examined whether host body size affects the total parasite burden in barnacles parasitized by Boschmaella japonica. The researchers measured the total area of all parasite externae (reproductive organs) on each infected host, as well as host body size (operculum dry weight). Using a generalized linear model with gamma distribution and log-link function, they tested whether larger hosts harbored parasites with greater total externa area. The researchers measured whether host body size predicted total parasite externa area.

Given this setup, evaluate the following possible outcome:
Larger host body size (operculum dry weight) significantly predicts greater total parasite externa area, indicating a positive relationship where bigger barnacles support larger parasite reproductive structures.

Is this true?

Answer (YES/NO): YES